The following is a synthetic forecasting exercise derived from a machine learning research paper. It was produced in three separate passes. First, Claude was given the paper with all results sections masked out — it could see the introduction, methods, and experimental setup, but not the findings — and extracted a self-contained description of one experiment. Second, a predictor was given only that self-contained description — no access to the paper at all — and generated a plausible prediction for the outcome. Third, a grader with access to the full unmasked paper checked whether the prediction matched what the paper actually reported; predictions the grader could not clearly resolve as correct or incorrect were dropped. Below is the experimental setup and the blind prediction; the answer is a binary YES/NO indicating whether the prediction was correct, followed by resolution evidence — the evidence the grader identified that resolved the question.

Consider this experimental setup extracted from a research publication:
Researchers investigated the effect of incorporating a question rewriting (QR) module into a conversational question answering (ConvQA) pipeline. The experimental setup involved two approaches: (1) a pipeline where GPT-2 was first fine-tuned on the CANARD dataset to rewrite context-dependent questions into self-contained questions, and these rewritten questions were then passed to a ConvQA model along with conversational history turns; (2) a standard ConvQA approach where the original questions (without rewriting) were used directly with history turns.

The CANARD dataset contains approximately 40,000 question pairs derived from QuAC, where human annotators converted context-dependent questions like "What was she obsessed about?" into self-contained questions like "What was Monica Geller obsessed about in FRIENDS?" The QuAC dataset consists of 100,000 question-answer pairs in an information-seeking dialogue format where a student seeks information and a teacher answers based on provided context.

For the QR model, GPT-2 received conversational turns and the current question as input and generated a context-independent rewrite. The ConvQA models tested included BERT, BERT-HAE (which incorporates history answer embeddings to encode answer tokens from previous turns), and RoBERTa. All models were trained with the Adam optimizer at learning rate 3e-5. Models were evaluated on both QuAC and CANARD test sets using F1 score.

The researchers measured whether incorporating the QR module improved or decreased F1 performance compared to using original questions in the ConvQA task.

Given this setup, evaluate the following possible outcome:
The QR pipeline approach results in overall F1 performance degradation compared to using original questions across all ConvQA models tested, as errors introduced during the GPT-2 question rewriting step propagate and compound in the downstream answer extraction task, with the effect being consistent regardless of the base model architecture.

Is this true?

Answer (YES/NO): YES